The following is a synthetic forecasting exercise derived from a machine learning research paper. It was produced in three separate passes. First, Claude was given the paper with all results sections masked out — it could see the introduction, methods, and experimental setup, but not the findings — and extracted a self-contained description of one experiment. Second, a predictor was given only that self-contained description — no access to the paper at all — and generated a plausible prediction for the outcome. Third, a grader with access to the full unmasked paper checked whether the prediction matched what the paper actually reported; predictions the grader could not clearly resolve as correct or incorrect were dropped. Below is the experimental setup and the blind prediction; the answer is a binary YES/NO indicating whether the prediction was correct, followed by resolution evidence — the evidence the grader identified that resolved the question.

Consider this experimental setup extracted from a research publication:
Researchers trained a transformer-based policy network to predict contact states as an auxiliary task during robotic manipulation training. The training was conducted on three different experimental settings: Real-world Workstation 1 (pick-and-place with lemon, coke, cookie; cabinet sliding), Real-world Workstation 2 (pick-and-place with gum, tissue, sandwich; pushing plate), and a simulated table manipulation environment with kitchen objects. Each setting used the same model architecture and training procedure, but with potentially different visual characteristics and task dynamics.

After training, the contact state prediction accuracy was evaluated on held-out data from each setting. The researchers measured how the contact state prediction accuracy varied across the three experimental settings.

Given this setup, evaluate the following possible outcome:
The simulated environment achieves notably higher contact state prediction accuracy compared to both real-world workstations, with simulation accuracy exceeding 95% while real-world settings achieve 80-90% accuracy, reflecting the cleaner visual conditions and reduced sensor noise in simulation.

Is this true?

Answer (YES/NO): NO